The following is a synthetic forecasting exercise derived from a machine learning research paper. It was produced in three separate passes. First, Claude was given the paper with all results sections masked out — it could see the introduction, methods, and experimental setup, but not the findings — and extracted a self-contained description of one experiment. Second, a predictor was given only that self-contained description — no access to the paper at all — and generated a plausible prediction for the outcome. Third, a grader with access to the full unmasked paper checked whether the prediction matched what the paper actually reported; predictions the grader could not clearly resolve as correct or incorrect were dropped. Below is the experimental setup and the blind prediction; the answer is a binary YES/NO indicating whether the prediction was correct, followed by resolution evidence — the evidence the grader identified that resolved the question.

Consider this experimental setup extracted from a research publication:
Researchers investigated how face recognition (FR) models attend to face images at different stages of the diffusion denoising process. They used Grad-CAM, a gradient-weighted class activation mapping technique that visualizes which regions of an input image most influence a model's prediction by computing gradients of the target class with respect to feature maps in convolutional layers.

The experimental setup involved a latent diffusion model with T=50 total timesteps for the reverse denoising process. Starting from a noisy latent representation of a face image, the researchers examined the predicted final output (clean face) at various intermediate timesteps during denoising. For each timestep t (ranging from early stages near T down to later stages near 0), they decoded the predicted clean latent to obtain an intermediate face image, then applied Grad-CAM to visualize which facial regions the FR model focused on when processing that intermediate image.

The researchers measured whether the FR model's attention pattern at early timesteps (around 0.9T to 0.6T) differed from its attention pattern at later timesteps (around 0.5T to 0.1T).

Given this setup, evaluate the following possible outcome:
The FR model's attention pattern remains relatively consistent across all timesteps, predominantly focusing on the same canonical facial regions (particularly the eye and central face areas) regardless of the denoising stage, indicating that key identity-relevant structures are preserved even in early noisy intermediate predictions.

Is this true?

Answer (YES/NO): NO